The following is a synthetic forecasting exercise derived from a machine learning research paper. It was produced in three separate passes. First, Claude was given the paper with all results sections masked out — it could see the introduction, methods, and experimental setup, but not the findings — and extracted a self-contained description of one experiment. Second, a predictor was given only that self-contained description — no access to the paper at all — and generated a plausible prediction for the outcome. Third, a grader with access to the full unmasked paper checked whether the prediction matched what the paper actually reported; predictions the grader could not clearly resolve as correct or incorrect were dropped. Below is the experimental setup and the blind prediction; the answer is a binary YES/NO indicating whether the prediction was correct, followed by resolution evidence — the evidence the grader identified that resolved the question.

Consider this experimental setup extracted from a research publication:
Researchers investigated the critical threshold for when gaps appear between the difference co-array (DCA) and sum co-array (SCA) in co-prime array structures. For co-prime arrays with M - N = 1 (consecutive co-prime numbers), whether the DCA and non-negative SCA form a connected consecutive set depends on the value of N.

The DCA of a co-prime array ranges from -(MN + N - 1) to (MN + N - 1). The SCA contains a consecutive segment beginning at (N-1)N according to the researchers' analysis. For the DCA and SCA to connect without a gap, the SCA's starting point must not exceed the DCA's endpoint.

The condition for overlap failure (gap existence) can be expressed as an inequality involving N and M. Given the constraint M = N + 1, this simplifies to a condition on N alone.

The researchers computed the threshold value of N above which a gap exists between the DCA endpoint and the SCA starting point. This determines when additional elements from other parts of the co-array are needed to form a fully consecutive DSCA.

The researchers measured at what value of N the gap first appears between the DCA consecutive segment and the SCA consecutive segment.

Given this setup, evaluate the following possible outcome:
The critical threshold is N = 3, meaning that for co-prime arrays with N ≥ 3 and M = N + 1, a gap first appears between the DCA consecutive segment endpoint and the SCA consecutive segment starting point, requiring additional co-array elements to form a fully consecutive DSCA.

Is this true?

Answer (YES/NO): NO